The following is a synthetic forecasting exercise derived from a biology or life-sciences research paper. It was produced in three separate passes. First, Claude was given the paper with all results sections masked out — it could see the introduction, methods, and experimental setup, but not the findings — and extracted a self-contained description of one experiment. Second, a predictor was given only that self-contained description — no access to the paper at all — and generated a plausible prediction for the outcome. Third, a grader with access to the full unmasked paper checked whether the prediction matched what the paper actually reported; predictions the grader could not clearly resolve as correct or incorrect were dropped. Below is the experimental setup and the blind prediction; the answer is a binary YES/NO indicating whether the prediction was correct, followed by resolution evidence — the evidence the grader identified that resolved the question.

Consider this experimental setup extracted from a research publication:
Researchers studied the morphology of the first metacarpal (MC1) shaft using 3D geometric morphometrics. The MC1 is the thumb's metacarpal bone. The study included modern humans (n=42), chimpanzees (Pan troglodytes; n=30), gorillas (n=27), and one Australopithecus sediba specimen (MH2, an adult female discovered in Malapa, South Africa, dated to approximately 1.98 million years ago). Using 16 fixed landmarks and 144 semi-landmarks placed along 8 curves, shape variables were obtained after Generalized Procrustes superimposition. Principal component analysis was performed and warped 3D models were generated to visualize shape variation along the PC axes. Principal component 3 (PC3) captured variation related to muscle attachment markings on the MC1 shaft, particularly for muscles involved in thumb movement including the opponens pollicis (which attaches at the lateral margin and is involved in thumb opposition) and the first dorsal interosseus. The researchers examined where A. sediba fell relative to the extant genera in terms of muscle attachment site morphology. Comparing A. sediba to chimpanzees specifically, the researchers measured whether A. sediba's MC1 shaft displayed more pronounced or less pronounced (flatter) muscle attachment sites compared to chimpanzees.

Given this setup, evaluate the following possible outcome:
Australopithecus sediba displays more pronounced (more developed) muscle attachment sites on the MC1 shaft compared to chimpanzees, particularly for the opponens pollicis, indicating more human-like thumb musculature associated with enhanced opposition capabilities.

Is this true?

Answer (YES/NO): NO